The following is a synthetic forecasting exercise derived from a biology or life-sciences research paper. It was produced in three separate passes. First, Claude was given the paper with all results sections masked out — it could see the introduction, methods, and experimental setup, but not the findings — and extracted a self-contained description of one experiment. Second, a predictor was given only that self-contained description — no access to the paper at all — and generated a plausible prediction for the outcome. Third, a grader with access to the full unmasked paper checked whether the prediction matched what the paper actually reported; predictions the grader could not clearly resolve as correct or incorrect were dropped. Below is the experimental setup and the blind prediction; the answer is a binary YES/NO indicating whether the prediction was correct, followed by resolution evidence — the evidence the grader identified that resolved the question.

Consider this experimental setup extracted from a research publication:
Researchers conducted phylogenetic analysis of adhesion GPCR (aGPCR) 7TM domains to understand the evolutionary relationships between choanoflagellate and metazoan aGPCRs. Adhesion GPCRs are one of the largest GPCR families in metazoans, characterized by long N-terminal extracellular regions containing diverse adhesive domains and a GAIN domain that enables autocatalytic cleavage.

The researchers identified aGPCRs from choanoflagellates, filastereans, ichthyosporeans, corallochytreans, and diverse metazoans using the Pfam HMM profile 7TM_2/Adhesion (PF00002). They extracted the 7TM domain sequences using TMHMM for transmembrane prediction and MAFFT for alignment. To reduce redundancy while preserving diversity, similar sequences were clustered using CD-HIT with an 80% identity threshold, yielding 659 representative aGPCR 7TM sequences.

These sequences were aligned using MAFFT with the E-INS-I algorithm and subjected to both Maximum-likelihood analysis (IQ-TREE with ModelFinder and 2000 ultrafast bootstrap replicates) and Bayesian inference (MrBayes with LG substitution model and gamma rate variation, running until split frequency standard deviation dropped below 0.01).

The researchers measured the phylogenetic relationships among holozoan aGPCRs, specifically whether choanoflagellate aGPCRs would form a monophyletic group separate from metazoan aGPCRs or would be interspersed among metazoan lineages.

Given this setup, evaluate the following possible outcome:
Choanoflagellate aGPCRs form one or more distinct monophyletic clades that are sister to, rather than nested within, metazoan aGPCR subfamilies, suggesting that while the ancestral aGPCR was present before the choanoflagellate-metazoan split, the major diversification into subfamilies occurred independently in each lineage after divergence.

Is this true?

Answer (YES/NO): YES